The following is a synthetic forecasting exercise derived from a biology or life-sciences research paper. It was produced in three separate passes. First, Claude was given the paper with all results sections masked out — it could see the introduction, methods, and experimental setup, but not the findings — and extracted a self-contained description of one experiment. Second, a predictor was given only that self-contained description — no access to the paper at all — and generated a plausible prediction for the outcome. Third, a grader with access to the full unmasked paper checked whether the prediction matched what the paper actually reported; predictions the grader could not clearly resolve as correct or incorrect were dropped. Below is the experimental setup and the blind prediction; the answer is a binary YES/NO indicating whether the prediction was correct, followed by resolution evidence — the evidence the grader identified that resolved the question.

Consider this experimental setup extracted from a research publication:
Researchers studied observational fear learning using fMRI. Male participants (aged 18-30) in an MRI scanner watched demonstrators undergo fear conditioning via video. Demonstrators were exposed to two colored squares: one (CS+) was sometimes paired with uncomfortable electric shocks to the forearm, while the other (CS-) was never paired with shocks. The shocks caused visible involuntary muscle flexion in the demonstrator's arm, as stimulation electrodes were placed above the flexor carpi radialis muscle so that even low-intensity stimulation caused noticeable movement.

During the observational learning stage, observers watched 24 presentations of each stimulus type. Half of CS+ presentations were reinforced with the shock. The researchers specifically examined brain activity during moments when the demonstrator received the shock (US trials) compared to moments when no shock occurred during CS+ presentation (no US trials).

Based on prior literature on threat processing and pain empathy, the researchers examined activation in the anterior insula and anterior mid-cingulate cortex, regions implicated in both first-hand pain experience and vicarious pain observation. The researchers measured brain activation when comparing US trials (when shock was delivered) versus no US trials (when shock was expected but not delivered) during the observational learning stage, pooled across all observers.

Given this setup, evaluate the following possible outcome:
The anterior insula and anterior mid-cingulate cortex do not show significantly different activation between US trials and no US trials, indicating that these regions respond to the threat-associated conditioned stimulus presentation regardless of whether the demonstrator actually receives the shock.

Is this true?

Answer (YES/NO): NO